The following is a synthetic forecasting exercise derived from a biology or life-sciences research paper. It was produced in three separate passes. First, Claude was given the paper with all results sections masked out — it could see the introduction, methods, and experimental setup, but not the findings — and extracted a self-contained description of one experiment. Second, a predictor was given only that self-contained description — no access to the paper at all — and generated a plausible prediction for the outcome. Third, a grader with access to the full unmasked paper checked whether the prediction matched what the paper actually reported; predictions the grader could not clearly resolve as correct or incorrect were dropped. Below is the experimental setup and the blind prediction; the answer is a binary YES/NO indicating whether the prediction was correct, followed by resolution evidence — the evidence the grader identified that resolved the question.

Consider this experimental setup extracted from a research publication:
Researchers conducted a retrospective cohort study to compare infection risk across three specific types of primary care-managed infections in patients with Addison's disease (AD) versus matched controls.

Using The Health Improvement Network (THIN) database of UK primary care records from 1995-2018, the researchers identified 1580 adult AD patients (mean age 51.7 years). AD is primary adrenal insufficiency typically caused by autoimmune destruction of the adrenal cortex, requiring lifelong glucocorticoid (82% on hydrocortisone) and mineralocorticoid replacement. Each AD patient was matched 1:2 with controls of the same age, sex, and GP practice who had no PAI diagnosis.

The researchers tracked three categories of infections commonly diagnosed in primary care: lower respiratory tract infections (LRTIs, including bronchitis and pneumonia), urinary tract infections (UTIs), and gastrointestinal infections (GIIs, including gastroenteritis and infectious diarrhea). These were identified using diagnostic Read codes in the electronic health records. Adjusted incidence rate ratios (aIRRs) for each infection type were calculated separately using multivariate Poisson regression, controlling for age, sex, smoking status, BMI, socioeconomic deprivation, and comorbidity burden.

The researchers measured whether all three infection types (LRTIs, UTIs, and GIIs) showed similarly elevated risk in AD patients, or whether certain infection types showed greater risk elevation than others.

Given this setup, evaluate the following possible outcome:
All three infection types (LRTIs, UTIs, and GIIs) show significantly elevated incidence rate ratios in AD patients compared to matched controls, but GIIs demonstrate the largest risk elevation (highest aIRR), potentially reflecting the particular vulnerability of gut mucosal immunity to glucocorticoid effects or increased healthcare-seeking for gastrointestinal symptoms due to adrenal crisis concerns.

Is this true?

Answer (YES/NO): YES